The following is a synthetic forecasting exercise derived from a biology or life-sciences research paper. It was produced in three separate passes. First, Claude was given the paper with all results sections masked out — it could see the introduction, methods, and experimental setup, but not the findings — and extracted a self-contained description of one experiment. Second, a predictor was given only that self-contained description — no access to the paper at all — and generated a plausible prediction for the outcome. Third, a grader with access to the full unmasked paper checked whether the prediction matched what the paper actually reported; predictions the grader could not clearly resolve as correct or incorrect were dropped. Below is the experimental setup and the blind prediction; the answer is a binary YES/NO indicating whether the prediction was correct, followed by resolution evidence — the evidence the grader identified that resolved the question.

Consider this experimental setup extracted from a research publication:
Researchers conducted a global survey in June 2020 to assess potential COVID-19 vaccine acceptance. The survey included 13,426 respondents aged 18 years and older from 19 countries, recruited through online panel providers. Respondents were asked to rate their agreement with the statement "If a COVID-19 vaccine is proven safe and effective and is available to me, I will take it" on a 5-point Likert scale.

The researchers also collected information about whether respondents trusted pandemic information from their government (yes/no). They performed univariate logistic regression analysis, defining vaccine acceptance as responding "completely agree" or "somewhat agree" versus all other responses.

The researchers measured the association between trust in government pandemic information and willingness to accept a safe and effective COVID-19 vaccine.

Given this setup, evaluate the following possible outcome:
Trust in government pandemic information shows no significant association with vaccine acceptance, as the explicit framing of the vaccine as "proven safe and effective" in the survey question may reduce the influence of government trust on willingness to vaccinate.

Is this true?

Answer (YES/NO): NO